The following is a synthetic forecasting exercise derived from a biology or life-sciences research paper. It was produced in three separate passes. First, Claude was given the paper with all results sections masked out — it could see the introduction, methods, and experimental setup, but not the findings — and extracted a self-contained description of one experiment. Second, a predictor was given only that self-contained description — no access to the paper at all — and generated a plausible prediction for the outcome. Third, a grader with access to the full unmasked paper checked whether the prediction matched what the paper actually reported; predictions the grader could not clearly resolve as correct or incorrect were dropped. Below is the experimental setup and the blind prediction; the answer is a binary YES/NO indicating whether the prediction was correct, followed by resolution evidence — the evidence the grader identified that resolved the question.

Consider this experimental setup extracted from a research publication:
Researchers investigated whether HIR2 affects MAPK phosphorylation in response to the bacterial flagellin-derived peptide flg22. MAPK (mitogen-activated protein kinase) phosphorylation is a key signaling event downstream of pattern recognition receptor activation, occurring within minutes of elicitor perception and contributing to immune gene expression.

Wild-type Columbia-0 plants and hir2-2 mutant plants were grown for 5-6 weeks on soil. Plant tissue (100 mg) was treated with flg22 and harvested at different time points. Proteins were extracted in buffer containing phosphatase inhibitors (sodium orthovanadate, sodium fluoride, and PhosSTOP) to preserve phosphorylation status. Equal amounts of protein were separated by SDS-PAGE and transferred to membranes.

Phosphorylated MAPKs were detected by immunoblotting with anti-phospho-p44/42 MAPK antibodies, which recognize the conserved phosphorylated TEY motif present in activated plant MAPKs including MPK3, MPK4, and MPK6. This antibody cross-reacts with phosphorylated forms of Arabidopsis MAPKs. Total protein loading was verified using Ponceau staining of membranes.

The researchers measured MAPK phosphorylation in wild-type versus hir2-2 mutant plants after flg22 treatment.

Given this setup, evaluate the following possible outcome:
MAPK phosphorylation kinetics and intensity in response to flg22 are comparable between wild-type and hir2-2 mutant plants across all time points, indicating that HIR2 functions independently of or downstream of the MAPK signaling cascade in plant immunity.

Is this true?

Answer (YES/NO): YES